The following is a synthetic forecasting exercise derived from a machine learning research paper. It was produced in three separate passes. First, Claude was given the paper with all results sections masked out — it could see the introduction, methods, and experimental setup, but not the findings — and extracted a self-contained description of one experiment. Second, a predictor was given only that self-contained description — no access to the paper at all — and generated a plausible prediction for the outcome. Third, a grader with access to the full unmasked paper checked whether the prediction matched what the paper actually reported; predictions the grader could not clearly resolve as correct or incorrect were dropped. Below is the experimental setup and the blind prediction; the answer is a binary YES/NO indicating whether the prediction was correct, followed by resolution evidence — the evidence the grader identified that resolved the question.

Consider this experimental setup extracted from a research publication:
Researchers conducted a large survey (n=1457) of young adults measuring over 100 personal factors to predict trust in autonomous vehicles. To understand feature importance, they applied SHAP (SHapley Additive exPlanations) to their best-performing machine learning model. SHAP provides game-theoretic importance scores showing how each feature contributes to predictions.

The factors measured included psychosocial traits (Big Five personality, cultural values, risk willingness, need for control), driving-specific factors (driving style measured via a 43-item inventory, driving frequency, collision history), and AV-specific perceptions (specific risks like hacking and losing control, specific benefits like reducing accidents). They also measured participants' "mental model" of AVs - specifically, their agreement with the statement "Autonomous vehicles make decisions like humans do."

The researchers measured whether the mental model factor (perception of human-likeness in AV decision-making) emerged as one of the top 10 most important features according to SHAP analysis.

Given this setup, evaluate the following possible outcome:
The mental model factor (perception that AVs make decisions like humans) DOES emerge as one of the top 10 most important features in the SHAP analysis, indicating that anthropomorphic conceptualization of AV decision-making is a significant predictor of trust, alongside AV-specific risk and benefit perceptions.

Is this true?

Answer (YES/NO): YES